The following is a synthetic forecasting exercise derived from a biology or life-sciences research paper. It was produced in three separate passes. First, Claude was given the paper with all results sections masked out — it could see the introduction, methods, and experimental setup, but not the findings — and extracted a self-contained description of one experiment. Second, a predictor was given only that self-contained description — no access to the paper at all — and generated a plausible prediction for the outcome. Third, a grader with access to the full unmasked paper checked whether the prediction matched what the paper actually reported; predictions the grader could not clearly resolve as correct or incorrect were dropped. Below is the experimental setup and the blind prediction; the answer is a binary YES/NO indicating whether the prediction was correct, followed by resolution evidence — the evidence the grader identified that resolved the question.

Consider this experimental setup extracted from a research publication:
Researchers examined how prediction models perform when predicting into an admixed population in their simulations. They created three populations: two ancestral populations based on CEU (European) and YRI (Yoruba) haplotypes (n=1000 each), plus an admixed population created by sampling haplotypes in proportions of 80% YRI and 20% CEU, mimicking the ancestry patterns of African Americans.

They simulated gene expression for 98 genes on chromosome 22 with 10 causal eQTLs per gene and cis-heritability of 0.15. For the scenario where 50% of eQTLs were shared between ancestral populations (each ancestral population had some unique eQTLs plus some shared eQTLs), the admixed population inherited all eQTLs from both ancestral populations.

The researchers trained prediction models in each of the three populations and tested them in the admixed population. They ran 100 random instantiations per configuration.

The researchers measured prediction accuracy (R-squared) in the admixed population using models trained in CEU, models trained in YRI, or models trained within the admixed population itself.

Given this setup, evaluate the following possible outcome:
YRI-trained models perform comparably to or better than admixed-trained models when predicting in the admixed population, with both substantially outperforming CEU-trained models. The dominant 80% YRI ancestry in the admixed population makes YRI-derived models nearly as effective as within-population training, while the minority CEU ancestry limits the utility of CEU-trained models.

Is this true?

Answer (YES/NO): NO